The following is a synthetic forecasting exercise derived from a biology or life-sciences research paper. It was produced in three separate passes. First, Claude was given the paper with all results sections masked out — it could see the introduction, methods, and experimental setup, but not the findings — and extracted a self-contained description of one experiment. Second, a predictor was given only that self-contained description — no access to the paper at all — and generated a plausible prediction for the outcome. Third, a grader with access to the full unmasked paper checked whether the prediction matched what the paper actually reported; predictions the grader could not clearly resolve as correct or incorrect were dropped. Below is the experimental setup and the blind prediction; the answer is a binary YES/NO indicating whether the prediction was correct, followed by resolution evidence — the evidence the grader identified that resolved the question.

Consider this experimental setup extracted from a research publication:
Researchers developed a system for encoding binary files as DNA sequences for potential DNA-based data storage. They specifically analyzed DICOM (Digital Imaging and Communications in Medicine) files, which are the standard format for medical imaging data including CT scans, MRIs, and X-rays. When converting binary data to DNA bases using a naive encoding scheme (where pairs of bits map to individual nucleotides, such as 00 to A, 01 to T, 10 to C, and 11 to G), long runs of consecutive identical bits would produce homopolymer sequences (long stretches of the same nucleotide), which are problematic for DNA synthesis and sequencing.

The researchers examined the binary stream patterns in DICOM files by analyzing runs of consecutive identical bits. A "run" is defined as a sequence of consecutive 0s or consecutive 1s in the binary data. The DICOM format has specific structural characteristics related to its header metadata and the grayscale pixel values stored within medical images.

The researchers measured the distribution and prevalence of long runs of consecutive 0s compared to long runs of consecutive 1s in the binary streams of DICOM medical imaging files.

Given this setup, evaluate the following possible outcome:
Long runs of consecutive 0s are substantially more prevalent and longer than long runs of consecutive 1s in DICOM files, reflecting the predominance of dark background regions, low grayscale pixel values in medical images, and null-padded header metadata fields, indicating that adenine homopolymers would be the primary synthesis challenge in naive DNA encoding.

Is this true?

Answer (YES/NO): YES